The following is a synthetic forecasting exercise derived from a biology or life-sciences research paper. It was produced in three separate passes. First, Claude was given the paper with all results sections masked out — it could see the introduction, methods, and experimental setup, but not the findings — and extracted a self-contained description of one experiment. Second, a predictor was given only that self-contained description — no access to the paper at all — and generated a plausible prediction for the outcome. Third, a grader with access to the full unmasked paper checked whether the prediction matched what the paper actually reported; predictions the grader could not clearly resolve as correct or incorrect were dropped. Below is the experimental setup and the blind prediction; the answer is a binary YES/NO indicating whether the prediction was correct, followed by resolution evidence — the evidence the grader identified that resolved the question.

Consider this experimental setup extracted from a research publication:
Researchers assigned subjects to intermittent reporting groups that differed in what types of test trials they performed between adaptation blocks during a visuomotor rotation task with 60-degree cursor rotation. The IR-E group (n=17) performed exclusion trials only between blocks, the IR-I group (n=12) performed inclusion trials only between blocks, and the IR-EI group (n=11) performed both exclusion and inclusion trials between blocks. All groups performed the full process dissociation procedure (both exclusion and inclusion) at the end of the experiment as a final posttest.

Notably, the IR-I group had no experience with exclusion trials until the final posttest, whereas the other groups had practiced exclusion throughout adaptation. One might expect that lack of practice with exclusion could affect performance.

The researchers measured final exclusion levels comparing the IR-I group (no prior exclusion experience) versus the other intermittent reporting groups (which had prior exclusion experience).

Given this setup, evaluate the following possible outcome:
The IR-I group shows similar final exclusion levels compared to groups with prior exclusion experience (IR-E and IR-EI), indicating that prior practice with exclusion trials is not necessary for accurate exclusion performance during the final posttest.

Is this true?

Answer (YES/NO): YES